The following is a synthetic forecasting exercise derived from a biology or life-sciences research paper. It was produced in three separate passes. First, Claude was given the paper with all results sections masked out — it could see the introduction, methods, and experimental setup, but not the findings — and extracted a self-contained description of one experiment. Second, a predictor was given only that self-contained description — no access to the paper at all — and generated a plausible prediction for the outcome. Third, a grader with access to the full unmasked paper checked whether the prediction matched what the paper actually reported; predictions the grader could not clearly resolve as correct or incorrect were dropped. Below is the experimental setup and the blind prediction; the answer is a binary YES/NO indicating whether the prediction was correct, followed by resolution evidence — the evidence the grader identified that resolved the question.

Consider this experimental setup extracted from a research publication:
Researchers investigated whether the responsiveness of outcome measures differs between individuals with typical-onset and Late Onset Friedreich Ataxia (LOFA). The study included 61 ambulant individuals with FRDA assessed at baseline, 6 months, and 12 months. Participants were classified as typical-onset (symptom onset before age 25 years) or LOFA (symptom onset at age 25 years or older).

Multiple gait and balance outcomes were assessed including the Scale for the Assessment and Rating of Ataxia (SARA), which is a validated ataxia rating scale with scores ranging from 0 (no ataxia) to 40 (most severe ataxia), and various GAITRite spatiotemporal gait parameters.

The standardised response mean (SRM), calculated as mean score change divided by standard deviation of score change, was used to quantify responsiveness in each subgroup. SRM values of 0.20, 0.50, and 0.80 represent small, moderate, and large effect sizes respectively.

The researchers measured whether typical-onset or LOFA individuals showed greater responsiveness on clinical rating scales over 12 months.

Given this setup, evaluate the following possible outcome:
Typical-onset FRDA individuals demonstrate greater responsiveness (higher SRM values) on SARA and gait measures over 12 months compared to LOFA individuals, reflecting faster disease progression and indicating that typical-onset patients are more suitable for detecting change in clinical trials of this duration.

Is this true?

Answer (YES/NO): YES